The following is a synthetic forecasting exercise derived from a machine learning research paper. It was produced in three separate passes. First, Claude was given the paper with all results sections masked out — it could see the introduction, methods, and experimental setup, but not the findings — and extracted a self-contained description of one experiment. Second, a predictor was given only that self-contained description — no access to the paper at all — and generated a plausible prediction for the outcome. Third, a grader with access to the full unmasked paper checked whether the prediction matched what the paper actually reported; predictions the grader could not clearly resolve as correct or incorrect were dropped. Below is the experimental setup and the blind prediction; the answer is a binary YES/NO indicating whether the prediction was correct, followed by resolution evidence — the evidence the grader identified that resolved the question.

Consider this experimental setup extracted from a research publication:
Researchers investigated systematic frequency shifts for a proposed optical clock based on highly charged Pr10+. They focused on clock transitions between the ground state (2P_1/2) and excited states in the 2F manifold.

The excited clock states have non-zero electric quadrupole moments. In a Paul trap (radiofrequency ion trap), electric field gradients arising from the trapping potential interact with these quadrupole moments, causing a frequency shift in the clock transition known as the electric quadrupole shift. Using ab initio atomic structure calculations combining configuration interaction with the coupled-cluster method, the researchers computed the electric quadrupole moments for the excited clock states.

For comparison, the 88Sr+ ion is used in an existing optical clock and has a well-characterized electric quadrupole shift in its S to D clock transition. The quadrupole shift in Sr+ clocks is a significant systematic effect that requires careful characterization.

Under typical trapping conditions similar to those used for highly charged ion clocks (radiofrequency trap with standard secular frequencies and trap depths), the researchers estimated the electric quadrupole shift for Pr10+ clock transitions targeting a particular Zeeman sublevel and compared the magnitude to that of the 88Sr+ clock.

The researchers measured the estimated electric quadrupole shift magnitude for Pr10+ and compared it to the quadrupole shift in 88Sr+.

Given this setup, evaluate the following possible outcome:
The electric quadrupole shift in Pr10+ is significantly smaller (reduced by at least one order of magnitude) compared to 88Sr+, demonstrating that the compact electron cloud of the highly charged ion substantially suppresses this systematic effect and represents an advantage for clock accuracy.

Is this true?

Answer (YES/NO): YES